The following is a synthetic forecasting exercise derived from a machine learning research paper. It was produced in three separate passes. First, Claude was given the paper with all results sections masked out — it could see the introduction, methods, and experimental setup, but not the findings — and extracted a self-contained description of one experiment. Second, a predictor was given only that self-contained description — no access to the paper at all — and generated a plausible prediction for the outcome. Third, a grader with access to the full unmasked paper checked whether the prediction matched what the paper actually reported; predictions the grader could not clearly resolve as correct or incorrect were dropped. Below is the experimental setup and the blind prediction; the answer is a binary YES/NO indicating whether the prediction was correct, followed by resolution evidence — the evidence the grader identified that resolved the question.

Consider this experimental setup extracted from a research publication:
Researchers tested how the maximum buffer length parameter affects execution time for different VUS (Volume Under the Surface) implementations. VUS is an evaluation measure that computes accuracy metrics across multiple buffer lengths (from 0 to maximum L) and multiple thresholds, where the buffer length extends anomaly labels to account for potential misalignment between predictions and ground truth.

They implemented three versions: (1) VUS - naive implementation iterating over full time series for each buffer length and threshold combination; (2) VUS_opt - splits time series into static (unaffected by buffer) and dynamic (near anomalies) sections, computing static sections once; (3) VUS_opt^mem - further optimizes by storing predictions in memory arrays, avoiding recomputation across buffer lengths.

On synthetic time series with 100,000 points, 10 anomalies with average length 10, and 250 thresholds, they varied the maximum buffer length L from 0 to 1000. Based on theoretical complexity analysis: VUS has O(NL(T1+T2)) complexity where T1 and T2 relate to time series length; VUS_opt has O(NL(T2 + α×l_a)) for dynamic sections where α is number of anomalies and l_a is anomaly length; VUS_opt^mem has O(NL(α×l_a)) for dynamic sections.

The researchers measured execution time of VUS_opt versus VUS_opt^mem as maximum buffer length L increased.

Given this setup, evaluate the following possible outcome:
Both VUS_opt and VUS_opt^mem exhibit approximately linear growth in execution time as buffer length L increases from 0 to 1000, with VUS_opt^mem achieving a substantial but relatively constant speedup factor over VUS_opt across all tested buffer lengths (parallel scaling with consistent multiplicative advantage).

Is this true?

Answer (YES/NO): NO